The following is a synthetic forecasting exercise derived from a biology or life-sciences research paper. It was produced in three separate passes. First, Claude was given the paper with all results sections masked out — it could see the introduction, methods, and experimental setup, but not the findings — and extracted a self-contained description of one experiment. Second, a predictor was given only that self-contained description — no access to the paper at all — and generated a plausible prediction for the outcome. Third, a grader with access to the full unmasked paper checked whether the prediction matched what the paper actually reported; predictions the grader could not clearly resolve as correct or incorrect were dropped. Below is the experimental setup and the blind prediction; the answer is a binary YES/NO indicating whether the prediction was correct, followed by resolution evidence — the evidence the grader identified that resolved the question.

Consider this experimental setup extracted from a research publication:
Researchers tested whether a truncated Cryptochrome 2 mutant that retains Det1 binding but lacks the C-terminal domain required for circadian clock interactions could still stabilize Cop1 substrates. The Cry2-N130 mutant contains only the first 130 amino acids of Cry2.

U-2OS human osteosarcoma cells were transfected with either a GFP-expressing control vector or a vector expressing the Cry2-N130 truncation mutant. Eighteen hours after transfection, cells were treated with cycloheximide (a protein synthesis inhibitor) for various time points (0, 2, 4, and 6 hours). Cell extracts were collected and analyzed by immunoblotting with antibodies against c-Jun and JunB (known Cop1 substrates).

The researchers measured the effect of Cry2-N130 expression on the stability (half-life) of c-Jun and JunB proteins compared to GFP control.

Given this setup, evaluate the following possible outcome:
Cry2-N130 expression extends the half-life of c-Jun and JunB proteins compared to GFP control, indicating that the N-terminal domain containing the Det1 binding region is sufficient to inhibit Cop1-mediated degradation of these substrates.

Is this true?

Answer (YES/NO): YES